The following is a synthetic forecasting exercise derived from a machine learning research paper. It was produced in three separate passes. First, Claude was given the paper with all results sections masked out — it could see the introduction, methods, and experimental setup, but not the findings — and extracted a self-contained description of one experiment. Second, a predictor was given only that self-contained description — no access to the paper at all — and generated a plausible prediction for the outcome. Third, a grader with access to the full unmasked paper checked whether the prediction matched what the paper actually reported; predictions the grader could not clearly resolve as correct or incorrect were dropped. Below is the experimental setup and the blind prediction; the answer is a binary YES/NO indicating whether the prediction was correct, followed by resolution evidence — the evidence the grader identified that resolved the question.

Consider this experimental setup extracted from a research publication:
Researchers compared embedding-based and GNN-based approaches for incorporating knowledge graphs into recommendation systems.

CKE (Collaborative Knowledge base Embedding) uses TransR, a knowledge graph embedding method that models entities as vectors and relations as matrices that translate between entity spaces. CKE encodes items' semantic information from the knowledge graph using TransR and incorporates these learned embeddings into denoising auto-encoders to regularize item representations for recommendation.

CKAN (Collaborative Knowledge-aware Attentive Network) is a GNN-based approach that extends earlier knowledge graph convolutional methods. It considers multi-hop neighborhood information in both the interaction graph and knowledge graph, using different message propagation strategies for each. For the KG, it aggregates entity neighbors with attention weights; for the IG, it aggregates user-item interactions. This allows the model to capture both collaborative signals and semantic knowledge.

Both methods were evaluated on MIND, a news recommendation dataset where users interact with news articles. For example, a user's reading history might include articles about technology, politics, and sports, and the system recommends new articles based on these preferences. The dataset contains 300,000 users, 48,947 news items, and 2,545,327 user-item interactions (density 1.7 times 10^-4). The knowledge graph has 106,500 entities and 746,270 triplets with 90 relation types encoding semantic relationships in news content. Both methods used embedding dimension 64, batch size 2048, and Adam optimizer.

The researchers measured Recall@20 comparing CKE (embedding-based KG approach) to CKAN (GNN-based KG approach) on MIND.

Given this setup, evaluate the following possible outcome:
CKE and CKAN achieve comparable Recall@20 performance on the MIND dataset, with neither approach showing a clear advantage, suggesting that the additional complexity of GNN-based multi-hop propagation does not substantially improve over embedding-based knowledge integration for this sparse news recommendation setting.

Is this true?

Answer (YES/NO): NO